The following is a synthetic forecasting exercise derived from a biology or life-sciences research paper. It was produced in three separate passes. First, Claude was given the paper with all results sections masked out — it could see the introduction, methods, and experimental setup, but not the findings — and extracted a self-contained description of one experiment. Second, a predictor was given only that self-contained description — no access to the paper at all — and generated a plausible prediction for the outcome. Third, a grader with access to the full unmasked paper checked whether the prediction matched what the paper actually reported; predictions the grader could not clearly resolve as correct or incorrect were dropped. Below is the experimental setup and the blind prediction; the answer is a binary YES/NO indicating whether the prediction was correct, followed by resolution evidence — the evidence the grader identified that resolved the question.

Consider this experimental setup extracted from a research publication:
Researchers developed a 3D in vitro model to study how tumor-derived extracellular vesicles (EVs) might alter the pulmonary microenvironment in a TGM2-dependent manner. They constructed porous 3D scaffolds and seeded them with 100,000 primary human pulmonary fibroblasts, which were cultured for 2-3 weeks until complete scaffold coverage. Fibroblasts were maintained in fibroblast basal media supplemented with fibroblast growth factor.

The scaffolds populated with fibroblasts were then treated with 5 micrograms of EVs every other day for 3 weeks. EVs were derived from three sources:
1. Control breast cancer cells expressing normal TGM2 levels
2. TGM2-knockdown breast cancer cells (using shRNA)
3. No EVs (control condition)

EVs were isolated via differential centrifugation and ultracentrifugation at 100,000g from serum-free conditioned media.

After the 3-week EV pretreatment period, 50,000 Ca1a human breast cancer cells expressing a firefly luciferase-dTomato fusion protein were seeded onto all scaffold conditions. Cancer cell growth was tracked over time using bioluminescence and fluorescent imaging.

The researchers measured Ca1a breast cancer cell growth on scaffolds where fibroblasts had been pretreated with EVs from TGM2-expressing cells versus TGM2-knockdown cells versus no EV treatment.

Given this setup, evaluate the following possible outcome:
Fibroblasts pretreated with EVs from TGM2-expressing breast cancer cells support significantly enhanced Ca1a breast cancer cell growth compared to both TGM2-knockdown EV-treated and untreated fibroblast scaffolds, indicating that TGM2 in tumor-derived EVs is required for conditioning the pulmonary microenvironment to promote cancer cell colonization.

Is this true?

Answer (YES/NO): YES